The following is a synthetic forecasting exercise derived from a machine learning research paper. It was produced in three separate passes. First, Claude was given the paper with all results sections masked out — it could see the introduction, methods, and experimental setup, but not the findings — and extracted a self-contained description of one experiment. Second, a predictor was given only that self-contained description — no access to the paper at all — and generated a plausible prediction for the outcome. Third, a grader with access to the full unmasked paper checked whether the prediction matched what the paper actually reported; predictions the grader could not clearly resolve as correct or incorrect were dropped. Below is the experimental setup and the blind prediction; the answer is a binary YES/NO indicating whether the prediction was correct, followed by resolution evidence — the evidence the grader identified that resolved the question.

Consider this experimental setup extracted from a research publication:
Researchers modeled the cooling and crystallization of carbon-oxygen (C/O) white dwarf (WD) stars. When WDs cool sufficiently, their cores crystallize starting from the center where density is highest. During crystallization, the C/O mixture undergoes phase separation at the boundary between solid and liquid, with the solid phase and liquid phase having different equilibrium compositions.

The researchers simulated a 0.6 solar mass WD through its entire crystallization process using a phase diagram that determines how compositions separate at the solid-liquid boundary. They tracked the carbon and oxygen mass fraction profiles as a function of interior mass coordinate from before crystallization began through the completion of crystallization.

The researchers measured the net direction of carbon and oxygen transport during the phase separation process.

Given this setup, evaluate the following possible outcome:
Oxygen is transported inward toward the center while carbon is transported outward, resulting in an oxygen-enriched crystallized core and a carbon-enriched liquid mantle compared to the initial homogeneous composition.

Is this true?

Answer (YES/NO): YES